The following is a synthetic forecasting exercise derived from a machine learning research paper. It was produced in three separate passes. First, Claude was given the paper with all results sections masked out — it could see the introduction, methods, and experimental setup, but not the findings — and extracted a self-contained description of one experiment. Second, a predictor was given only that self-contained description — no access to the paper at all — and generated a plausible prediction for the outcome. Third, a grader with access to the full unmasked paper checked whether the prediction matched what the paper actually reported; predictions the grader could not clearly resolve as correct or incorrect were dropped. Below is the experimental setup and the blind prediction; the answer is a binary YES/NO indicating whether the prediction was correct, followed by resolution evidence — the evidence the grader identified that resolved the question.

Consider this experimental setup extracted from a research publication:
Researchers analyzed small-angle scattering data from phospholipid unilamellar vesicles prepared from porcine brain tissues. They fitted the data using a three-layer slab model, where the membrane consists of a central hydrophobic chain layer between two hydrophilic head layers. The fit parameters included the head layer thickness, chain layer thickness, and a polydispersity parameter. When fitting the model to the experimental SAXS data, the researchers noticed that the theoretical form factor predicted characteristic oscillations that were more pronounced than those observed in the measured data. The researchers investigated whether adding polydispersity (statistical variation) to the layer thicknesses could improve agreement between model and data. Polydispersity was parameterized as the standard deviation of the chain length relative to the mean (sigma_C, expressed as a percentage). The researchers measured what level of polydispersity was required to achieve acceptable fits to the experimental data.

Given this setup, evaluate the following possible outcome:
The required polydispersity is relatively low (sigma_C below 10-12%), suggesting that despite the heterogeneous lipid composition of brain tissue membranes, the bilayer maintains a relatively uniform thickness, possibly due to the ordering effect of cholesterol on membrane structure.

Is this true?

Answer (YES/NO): NO